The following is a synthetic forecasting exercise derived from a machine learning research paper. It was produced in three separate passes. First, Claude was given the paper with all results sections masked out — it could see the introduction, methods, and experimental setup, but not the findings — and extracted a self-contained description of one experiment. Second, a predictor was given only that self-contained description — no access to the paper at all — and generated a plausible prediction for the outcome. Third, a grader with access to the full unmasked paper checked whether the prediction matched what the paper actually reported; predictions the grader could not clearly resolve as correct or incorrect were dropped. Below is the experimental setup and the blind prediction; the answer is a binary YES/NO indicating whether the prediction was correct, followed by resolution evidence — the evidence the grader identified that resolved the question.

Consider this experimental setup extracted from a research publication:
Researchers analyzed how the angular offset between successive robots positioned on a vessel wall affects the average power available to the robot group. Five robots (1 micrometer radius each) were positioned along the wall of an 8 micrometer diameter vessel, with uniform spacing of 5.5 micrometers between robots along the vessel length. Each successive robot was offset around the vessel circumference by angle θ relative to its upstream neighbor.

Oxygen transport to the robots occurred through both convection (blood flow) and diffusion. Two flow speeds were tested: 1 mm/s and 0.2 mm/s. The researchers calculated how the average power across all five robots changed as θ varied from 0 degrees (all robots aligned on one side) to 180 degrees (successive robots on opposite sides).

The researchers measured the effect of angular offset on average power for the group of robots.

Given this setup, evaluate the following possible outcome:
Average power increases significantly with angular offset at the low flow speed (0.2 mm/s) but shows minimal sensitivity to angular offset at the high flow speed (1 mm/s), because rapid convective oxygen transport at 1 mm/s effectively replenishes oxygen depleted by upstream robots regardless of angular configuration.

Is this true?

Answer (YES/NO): NO